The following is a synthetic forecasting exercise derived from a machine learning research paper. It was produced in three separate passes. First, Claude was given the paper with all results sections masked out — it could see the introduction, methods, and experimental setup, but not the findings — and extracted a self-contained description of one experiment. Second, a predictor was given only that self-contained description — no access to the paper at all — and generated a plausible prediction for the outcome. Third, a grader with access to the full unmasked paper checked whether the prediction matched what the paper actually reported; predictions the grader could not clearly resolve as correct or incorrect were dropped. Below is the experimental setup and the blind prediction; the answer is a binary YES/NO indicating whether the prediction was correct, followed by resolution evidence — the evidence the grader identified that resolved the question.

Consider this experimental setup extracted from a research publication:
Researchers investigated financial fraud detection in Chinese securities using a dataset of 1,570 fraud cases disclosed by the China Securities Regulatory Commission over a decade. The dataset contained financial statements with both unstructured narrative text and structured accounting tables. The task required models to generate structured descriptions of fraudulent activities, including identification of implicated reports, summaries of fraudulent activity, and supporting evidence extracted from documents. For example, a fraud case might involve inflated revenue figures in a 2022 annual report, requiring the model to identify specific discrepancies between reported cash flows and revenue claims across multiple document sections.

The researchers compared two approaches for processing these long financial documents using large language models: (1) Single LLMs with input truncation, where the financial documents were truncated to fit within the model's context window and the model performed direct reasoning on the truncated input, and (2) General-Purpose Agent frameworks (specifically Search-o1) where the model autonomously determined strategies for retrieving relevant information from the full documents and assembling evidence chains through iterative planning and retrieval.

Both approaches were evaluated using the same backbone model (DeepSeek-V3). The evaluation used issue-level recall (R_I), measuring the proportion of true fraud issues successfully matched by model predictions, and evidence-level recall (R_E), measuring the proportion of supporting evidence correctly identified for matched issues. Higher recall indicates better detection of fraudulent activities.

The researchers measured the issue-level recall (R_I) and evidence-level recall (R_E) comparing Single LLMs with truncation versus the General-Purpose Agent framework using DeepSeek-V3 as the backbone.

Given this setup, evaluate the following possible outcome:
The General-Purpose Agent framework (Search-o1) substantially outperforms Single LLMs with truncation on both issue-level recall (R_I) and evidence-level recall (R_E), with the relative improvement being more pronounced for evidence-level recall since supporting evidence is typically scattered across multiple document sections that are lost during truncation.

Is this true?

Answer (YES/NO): NO